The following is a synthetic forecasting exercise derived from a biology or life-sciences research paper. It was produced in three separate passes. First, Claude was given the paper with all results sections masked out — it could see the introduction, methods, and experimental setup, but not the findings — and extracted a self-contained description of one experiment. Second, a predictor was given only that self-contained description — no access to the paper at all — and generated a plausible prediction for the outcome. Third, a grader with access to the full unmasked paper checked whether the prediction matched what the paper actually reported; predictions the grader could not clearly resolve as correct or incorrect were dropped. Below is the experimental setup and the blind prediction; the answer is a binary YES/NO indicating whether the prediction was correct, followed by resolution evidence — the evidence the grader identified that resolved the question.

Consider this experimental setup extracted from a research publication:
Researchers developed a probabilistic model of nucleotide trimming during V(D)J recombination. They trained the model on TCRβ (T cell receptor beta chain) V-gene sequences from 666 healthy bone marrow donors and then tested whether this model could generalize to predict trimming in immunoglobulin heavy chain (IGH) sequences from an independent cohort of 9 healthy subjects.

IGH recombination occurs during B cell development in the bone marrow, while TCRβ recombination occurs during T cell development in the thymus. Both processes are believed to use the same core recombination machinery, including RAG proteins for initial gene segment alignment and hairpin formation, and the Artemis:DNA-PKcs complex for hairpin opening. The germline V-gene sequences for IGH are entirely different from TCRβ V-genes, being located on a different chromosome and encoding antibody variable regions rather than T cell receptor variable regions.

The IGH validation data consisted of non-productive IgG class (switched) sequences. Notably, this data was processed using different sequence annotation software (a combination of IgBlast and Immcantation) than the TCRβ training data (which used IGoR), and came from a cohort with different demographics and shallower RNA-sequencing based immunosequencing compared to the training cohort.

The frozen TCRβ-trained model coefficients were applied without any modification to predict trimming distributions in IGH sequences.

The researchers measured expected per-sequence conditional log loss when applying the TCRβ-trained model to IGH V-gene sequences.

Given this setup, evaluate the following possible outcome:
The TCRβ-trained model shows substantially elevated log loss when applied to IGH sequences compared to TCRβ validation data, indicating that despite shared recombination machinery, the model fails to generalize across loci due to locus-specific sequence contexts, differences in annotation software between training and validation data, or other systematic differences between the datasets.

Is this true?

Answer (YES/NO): NO